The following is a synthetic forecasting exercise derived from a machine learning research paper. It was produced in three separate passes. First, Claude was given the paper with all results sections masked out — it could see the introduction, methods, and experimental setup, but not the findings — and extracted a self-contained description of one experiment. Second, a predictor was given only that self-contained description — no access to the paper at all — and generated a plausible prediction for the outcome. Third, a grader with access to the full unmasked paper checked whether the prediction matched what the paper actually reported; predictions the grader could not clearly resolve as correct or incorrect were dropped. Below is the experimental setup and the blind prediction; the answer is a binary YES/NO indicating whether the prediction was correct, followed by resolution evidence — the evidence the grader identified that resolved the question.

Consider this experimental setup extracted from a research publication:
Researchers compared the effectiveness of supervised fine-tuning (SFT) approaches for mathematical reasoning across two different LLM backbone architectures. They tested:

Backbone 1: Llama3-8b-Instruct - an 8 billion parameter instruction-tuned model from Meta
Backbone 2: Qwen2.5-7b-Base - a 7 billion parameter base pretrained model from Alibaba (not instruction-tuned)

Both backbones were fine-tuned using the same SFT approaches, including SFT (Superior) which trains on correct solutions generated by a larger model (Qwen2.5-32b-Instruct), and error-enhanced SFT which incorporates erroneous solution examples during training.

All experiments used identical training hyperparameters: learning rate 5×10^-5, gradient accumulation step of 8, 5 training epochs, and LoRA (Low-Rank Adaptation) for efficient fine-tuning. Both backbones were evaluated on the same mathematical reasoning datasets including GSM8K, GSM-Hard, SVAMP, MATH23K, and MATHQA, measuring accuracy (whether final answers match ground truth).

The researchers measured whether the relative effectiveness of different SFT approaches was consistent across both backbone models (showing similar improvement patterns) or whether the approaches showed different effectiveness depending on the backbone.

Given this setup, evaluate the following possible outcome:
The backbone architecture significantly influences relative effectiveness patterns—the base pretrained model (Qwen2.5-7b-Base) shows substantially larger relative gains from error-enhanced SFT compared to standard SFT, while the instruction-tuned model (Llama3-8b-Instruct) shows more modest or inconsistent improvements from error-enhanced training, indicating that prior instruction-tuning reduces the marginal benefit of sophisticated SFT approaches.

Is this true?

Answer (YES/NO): NO